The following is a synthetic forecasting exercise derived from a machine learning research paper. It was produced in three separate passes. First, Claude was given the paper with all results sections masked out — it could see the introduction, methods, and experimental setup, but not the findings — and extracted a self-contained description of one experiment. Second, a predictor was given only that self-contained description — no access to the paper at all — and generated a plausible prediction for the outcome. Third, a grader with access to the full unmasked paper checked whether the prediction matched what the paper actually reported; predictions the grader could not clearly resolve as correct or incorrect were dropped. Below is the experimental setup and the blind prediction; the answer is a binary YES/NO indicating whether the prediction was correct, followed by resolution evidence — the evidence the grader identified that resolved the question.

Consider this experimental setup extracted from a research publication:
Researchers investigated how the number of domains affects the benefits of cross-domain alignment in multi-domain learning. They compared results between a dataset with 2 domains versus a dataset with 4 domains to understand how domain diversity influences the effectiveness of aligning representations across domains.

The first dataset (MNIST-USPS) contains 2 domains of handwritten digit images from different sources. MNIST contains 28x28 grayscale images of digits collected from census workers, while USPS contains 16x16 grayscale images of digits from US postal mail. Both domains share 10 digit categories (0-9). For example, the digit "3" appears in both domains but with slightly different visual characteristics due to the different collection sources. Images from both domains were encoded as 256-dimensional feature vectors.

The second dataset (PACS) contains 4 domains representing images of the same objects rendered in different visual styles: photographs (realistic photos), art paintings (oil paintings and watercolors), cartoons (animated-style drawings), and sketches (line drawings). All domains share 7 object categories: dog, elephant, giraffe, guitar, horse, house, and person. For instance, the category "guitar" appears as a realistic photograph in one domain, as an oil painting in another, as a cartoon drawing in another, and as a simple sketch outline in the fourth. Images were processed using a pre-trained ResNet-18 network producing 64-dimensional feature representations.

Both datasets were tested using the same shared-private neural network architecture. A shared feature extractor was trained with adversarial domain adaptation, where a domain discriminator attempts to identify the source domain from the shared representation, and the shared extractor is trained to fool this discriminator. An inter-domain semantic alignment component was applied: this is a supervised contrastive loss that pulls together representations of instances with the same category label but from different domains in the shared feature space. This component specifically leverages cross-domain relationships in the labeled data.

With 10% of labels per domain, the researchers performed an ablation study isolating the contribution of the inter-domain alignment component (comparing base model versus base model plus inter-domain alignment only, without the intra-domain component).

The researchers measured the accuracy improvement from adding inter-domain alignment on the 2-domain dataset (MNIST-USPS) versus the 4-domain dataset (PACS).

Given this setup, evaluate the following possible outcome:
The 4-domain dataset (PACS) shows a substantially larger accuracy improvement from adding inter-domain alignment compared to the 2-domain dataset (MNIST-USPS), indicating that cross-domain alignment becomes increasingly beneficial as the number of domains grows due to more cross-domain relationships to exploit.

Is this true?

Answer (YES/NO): YES